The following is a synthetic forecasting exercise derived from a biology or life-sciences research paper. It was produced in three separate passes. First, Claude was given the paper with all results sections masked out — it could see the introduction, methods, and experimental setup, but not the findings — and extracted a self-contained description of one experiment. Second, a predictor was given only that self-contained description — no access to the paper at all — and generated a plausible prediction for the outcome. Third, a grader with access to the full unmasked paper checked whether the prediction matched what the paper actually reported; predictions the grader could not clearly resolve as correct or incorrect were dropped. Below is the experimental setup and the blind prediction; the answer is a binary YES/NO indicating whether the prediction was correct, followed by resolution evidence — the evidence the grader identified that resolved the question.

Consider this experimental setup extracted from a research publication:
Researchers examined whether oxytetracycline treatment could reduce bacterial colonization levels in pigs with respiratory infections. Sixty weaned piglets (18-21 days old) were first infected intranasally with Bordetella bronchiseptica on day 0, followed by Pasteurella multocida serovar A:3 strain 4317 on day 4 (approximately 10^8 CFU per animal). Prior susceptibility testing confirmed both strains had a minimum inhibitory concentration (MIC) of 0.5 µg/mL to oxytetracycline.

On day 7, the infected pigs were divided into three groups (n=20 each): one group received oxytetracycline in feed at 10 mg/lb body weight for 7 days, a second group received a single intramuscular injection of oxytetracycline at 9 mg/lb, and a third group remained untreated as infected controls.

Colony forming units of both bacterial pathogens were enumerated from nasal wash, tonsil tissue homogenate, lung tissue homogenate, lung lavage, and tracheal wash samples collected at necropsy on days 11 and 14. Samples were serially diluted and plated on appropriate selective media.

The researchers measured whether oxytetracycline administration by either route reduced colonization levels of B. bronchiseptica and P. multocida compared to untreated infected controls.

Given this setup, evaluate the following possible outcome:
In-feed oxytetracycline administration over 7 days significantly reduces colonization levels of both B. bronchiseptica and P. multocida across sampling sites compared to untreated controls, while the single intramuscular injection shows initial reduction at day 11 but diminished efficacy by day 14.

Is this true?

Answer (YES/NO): NO